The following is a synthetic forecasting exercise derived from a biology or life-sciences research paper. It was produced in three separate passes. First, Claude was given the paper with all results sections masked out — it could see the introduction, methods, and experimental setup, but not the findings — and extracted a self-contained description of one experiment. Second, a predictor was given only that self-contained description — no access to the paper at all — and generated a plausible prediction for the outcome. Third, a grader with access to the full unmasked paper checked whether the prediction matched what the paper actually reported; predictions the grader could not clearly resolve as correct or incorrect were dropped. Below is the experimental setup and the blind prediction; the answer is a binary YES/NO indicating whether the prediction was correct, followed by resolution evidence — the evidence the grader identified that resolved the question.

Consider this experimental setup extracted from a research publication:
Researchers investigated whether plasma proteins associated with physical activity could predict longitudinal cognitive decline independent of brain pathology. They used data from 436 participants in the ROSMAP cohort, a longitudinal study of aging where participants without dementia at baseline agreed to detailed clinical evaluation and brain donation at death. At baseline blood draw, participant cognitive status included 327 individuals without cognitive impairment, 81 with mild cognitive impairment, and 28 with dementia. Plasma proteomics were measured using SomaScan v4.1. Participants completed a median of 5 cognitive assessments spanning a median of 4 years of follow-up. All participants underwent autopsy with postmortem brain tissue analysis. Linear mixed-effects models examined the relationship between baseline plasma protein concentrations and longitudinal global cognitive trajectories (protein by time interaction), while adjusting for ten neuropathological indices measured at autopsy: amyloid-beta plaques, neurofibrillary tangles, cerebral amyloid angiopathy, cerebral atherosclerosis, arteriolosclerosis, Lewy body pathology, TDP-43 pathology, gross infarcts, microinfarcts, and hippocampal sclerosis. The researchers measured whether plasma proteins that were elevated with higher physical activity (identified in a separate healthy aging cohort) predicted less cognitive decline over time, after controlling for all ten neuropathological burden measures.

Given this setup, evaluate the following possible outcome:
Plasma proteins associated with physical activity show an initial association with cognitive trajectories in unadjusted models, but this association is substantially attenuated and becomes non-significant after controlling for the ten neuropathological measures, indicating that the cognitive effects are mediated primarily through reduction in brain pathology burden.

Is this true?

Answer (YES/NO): NO